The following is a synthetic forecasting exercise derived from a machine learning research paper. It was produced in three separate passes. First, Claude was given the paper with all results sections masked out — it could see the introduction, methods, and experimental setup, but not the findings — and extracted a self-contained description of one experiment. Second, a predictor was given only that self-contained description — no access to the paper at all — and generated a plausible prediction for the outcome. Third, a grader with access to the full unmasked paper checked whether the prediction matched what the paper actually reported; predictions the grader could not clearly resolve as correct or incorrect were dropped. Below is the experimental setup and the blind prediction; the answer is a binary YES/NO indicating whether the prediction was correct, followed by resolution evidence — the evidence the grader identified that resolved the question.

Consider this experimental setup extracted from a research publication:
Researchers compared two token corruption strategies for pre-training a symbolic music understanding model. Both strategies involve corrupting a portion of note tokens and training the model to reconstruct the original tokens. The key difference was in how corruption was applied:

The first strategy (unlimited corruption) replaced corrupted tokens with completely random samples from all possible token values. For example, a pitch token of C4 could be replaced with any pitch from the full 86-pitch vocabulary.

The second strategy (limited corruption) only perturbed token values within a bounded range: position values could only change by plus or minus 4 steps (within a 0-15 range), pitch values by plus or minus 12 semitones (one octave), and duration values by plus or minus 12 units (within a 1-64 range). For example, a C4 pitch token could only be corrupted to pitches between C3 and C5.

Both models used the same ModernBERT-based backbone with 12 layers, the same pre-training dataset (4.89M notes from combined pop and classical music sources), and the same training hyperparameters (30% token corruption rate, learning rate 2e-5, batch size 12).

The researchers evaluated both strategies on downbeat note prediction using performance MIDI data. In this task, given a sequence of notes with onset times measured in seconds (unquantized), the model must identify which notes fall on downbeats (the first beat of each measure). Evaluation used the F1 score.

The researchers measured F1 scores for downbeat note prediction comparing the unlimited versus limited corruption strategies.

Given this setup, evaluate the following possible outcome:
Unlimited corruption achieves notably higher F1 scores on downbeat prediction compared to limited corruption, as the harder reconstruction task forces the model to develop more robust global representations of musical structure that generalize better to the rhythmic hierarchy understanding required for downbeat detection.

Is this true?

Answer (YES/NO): NO